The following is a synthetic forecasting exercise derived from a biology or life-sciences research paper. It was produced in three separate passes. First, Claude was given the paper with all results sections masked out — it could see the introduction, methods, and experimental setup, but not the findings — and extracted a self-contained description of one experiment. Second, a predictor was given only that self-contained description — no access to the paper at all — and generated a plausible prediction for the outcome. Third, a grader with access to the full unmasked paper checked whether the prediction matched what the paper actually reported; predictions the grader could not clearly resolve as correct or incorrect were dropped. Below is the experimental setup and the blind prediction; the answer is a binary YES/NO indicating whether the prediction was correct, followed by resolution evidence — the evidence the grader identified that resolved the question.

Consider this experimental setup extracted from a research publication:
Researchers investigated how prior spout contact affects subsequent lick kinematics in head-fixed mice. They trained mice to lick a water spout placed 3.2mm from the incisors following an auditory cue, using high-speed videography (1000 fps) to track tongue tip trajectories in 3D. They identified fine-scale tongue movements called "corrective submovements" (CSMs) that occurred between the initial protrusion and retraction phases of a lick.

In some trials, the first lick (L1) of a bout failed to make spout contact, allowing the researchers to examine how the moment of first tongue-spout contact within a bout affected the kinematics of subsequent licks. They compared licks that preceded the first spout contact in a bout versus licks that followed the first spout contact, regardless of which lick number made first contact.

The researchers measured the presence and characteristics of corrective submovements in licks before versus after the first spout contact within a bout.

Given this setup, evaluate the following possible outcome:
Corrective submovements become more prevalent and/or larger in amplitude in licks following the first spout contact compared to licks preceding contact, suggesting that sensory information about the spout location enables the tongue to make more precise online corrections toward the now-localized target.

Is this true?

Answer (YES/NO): NO